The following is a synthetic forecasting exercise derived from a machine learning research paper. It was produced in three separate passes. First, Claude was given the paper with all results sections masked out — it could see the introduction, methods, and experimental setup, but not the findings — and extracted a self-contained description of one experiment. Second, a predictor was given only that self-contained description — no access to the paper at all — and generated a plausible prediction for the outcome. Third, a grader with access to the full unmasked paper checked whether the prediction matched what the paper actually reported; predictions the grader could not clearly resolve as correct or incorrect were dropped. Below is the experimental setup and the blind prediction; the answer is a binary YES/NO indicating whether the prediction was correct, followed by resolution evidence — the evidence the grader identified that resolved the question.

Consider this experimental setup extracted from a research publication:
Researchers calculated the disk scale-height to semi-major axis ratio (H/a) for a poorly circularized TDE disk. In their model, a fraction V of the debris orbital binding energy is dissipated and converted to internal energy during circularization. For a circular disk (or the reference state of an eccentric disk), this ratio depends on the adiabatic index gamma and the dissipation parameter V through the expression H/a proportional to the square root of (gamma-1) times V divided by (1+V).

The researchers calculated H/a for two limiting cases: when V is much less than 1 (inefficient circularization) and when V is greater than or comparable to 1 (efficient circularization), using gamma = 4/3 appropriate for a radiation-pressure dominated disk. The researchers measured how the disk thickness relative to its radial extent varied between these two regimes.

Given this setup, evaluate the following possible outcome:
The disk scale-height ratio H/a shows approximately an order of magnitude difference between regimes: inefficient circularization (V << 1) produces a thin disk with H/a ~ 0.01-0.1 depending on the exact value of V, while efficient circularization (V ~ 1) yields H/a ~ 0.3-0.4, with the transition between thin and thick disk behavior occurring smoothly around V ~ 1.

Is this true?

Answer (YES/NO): NO